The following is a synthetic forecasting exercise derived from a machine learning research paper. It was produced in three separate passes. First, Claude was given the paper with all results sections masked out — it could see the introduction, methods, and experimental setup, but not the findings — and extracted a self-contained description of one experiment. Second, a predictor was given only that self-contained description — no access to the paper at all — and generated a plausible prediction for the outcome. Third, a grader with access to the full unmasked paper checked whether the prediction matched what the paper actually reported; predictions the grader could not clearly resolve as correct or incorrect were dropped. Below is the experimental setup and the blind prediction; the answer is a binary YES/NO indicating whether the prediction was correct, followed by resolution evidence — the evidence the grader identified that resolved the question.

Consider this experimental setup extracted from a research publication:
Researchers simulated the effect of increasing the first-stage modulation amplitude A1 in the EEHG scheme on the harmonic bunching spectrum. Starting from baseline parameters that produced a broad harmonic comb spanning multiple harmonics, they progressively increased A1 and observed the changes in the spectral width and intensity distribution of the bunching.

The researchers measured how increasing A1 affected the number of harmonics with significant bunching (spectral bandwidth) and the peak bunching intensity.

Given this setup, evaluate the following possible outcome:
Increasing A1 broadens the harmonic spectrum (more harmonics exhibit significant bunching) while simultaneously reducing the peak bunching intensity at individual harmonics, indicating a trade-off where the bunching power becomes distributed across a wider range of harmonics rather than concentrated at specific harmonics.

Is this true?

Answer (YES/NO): NO